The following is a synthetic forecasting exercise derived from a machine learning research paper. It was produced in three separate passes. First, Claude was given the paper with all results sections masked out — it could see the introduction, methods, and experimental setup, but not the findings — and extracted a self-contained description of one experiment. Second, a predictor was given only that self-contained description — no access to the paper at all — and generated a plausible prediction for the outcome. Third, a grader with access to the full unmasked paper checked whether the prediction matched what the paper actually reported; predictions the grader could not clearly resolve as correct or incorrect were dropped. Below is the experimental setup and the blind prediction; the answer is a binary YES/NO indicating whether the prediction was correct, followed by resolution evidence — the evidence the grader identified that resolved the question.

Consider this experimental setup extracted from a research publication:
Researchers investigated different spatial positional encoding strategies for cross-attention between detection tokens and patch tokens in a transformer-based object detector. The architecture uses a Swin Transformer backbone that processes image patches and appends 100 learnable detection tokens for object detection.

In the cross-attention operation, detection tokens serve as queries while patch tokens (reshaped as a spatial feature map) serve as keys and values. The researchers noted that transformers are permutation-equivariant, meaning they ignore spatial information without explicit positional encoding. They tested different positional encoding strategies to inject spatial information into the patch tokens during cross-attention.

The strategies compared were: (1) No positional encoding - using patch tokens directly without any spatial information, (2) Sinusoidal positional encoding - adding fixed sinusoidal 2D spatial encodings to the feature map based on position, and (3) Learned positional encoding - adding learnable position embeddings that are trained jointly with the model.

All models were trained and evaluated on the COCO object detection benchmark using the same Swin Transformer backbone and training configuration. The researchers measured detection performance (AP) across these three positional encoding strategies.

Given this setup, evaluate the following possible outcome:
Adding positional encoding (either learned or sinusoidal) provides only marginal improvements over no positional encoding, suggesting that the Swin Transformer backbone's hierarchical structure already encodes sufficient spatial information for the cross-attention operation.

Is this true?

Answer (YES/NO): NO